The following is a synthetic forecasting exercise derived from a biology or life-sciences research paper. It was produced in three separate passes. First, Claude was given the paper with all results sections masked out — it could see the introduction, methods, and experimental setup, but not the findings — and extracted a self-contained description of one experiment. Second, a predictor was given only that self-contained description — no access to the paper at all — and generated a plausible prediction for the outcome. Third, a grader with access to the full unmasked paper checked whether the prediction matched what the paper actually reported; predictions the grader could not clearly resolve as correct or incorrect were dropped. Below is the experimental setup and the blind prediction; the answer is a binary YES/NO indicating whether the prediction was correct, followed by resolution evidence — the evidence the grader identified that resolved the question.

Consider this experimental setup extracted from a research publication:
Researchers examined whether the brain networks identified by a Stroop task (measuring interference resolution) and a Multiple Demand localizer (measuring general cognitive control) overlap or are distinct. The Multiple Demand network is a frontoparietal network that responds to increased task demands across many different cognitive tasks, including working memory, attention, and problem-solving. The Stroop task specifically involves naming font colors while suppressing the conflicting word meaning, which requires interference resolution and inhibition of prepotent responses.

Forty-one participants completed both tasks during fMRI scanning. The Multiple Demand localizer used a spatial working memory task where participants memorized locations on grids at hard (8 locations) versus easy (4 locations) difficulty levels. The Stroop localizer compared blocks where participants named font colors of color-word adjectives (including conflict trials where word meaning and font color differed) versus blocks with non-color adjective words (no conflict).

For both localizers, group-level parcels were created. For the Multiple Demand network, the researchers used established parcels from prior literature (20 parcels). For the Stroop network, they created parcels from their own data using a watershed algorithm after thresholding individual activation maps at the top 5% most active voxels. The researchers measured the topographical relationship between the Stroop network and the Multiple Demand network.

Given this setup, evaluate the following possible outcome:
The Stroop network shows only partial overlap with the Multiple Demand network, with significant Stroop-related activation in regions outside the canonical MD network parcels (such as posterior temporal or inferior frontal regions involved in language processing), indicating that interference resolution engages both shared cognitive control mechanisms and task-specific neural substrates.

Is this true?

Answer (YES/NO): NO